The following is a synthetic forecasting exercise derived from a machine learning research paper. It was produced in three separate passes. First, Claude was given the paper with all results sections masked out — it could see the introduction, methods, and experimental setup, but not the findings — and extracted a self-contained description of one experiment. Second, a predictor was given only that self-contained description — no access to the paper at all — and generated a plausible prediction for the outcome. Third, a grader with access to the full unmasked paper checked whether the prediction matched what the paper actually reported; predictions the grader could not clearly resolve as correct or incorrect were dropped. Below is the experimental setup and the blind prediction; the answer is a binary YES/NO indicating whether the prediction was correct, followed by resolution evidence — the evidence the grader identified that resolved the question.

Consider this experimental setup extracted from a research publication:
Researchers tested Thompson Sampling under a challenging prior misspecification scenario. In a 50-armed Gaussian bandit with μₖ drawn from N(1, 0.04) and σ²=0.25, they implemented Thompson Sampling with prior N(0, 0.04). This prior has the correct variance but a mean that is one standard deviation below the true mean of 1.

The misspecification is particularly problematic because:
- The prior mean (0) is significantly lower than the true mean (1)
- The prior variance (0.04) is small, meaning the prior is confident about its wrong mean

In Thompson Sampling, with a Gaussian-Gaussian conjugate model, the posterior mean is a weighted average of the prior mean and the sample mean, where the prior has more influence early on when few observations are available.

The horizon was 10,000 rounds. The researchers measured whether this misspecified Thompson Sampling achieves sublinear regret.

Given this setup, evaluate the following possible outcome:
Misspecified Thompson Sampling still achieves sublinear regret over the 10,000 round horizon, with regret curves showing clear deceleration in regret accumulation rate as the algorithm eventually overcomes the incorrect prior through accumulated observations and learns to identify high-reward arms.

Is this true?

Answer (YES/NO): NO